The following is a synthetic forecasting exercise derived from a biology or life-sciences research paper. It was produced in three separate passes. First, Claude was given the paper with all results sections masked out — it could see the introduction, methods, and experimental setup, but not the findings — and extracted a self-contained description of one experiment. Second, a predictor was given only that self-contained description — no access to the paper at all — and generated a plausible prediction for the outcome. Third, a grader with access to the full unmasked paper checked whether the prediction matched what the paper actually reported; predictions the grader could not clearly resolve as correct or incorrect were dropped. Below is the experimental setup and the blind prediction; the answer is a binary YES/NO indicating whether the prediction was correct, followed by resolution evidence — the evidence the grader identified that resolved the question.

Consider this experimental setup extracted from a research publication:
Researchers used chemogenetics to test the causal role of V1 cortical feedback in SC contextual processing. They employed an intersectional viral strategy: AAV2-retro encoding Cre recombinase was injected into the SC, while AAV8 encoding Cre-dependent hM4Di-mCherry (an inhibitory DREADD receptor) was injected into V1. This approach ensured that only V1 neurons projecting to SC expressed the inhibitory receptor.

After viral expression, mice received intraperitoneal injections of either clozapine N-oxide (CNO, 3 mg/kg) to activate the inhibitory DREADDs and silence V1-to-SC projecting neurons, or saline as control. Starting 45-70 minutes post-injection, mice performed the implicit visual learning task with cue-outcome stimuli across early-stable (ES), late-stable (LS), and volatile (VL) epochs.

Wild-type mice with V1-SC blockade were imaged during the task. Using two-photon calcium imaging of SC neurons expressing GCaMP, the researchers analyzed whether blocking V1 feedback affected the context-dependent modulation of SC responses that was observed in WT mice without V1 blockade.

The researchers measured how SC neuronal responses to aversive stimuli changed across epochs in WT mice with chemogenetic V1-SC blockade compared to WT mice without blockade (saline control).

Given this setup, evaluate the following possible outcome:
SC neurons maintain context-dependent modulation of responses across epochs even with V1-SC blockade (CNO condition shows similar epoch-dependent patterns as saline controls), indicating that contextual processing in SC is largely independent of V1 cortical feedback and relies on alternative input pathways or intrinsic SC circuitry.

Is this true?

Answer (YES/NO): NO